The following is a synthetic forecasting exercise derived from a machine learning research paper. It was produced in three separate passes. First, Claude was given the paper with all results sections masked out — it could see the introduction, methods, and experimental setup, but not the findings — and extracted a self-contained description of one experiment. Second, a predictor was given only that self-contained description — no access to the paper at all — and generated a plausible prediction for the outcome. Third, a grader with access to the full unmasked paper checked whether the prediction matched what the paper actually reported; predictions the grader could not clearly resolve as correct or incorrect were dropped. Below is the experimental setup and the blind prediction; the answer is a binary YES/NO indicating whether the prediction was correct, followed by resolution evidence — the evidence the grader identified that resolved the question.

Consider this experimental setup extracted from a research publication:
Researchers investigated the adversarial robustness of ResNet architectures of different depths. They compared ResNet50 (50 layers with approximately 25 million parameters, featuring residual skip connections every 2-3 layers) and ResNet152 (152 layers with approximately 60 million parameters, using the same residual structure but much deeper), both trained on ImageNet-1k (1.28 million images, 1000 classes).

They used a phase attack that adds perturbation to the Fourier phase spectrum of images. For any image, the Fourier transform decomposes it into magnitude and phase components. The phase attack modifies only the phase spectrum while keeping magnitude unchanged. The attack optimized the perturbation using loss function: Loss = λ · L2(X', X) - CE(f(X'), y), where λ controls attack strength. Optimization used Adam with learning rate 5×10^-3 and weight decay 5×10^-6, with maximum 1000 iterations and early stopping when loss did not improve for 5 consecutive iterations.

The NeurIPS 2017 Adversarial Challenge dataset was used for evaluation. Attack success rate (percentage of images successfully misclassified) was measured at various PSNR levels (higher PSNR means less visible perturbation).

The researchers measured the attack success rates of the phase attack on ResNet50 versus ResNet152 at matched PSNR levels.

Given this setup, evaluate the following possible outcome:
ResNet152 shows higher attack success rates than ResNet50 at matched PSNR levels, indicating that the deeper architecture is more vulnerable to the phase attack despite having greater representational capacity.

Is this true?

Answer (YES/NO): NO